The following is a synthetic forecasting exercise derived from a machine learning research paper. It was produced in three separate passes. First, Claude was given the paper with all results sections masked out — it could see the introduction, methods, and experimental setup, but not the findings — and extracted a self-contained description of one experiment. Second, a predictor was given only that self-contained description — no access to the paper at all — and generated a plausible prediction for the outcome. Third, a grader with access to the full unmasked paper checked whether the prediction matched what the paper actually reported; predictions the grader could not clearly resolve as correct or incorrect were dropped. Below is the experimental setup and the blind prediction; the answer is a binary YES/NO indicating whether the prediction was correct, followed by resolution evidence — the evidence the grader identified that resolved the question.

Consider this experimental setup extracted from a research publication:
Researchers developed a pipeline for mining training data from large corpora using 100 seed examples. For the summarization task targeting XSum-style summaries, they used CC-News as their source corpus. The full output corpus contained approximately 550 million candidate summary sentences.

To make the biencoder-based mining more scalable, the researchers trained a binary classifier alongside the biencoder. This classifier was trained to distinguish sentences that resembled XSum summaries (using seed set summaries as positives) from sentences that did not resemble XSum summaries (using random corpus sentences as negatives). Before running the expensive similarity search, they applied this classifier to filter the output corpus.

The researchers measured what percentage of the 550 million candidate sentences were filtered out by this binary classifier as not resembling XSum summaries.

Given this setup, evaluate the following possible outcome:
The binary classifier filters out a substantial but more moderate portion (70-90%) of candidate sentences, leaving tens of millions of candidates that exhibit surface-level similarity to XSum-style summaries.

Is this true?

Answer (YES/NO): YES